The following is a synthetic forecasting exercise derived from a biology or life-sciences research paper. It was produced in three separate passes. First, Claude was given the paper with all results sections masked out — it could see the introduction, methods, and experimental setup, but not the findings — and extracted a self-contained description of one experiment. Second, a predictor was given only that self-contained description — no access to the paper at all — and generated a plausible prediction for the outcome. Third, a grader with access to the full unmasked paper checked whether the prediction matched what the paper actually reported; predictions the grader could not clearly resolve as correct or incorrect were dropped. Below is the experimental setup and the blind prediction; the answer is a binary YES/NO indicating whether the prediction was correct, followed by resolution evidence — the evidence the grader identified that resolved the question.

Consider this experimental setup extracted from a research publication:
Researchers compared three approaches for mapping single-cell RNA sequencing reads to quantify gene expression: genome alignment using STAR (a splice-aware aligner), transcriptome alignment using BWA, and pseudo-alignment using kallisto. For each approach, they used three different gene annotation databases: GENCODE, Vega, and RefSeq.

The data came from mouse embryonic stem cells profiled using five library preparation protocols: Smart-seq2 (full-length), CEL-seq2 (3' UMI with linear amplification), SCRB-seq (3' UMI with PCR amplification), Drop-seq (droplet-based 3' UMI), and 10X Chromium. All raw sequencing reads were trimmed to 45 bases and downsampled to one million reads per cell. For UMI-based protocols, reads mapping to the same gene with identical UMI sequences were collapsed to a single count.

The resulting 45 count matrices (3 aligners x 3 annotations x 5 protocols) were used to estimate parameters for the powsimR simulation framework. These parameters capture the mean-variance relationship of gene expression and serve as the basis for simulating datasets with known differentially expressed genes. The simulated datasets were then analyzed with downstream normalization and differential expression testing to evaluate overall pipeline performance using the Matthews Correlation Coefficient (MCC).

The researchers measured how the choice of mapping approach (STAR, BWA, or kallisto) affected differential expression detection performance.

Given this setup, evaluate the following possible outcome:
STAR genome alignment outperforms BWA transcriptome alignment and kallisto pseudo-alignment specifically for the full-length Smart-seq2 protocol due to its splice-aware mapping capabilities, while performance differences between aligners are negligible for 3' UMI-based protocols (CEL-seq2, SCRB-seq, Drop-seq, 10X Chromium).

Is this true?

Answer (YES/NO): NO